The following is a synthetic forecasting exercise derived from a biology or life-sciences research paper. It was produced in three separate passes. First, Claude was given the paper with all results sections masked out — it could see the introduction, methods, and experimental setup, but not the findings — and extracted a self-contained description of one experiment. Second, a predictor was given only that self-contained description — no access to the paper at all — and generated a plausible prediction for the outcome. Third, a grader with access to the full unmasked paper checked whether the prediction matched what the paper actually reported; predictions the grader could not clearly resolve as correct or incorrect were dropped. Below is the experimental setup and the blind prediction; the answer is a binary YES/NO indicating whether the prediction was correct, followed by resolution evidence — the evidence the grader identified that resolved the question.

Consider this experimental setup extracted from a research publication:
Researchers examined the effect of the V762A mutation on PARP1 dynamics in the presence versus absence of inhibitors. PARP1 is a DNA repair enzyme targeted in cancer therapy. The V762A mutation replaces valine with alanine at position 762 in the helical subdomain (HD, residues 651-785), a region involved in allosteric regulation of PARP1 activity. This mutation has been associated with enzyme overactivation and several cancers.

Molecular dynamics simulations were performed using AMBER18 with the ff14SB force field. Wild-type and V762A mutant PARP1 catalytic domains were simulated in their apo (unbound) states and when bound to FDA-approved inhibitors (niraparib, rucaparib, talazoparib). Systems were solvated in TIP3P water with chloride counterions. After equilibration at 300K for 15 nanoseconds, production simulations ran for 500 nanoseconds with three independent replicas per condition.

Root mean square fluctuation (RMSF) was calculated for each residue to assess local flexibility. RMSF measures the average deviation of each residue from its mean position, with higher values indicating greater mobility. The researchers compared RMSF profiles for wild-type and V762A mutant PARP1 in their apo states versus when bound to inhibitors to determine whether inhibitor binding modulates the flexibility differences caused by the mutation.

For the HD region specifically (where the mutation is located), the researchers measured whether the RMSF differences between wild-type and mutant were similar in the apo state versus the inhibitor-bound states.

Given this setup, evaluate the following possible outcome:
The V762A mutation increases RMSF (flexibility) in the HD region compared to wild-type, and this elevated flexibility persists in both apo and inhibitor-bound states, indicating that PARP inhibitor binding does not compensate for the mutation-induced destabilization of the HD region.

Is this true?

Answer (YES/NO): NO